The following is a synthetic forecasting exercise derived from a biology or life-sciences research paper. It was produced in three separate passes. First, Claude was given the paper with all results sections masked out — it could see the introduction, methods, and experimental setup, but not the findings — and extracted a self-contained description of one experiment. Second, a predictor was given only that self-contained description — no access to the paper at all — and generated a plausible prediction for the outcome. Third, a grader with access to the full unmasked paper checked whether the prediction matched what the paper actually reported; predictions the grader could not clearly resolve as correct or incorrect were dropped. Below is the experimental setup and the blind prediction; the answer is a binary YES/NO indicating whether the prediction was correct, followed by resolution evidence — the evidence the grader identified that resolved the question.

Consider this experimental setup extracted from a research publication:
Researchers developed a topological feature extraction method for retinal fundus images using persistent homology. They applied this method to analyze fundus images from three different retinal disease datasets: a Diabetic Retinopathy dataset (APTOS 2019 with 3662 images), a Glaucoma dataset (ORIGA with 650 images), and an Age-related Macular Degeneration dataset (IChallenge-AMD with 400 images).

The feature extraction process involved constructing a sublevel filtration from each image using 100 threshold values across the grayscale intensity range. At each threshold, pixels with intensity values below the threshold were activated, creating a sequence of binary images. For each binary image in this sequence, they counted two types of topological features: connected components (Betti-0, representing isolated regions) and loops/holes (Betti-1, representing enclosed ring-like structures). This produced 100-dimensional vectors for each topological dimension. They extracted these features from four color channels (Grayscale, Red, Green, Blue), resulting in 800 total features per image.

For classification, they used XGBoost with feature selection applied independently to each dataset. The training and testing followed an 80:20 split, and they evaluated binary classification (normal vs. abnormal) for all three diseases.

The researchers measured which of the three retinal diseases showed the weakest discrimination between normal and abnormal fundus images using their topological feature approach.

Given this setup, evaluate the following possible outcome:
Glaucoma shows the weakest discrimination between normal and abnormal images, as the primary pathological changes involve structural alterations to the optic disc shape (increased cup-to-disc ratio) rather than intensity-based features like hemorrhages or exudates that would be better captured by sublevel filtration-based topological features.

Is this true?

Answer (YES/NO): YES